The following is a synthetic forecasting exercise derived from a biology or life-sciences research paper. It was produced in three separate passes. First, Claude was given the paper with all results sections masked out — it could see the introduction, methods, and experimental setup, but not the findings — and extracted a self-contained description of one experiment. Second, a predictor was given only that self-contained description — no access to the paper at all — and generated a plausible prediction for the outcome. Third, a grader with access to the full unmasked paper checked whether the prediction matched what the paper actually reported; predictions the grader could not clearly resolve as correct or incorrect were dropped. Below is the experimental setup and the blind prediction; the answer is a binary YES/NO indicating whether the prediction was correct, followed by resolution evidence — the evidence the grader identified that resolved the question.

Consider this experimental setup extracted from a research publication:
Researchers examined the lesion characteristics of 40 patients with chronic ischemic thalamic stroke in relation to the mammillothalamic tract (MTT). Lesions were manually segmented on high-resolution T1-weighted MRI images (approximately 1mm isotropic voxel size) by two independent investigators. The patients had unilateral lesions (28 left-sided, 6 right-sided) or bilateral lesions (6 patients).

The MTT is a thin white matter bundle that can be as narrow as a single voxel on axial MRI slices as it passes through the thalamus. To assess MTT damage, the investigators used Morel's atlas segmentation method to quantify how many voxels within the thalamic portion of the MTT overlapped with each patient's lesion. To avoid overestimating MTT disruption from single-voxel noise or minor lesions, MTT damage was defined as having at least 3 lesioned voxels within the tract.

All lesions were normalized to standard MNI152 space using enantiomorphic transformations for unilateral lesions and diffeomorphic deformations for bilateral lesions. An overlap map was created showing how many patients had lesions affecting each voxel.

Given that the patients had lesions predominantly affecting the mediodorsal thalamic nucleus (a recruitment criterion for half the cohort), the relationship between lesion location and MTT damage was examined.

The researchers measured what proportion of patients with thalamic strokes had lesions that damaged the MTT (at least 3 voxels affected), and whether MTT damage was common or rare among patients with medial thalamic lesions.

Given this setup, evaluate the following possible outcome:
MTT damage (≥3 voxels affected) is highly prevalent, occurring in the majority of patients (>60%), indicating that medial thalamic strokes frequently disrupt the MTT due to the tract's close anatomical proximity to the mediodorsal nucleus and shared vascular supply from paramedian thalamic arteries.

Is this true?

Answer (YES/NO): NO